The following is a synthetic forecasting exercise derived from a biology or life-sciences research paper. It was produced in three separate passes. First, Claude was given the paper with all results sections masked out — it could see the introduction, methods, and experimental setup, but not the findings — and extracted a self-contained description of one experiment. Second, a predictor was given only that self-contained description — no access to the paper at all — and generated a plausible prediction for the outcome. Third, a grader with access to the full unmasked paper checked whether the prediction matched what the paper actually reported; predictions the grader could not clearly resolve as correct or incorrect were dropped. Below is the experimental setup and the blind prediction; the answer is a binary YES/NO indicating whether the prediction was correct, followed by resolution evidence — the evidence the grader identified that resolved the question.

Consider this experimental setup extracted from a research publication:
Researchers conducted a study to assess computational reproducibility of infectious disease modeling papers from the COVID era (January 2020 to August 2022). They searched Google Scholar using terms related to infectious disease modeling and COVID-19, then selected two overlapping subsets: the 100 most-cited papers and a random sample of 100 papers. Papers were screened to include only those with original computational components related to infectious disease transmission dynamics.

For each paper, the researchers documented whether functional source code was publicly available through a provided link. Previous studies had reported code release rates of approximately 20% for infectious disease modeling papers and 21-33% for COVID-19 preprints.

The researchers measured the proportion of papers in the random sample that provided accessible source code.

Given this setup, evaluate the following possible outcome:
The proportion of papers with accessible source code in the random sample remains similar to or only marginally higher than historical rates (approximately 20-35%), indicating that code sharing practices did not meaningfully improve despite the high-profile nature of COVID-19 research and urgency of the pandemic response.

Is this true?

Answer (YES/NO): YES